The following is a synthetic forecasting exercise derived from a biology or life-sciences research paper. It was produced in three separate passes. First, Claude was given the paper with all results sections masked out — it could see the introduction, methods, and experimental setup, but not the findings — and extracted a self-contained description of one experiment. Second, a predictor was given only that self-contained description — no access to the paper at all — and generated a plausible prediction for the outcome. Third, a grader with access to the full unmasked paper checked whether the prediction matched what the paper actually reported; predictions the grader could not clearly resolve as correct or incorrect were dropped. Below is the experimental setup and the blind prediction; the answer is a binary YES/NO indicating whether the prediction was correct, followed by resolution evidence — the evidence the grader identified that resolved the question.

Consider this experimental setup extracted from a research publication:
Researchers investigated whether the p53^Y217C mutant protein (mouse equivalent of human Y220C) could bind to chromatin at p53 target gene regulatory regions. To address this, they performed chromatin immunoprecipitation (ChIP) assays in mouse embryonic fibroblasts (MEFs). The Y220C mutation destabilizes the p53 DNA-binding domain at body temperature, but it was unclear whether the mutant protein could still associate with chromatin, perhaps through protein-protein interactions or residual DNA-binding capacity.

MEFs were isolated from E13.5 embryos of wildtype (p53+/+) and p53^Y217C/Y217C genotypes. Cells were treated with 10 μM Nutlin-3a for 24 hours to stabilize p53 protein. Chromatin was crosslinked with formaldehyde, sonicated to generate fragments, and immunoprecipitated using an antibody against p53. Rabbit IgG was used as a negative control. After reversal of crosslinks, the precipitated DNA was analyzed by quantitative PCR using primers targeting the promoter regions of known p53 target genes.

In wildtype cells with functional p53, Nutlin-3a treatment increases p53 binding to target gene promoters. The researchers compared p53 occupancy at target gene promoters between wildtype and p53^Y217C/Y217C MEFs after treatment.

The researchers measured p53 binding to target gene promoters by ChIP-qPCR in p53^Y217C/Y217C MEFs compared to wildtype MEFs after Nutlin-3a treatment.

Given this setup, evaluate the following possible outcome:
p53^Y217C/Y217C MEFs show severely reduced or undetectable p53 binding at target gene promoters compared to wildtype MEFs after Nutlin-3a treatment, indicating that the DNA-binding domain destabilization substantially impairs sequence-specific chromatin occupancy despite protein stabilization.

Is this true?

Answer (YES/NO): YES